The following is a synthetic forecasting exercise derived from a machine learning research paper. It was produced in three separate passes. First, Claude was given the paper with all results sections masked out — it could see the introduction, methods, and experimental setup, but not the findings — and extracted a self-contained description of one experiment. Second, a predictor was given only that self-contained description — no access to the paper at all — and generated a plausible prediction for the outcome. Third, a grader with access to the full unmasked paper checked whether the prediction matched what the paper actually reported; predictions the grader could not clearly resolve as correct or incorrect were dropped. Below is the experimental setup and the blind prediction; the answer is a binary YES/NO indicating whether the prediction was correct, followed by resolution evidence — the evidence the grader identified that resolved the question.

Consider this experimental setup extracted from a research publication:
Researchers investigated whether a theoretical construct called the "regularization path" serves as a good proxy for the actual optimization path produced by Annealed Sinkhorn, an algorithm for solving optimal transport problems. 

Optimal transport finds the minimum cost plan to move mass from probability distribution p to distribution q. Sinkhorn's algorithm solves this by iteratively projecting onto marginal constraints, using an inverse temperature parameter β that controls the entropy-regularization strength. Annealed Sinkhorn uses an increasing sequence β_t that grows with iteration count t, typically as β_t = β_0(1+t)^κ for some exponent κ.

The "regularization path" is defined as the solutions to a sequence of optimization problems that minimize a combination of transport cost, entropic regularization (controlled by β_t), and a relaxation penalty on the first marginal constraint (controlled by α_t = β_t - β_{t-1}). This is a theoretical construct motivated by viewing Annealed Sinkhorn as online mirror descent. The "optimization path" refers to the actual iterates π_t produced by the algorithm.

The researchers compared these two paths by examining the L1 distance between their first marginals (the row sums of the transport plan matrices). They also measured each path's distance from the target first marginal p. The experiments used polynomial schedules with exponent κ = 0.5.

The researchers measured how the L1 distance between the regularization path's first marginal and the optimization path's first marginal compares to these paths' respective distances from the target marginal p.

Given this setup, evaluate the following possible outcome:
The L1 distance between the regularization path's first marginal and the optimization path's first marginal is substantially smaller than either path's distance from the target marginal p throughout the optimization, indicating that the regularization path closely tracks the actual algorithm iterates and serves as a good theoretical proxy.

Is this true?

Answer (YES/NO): YES